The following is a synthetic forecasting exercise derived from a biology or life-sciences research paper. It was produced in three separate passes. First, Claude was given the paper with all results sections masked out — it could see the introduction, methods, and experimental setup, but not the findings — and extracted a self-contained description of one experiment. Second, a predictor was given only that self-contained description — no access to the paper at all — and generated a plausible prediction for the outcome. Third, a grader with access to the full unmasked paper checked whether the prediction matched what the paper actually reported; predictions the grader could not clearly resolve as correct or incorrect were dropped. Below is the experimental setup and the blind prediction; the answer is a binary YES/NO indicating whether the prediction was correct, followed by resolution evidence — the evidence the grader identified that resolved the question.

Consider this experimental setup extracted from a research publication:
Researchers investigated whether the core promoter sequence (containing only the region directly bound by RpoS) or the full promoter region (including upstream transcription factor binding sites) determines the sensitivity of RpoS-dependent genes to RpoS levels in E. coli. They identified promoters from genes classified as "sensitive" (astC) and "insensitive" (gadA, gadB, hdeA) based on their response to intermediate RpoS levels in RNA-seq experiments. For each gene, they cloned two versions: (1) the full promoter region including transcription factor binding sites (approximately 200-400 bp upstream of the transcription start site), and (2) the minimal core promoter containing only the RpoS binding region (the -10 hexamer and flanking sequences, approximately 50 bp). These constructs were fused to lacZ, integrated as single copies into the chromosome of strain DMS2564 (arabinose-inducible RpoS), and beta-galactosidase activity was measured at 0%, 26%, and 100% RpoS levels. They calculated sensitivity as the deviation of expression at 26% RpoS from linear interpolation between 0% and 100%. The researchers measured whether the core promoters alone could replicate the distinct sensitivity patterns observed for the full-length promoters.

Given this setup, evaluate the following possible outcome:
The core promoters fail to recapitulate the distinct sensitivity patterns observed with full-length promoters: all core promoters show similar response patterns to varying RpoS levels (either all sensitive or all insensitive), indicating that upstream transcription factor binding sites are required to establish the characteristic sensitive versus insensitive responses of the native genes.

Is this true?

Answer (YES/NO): YES